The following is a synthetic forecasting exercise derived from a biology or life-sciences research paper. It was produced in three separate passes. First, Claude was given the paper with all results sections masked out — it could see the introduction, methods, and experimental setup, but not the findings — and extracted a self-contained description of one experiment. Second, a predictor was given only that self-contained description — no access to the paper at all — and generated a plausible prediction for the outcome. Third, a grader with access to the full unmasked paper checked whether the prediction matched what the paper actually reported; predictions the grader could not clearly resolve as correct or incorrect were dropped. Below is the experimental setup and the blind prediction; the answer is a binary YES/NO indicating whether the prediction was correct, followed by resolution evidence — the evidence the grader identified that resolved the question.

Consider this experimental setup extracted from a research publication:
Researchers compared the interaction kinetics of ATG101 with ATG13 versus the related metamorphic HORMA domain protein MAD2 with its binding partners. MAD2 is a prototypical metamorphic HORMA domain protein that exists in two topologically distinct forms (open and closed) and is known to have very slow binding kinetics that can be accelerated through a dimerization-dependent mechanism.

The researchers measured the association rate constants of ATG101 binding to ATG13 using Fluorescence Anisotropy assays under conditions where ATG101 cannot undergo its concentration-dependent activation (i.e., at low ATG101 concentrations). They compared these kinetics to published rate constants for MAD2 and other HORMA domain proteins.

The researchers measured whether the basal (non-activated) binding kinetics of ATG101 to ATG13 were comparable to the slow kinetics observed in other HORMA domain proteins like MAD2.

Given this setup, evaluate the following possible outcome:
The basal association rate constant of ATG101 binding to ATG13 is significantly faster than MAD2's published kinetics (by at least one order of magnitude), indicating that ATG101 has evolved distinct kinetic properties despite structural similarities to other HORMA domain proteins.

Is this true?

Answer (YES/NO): NO